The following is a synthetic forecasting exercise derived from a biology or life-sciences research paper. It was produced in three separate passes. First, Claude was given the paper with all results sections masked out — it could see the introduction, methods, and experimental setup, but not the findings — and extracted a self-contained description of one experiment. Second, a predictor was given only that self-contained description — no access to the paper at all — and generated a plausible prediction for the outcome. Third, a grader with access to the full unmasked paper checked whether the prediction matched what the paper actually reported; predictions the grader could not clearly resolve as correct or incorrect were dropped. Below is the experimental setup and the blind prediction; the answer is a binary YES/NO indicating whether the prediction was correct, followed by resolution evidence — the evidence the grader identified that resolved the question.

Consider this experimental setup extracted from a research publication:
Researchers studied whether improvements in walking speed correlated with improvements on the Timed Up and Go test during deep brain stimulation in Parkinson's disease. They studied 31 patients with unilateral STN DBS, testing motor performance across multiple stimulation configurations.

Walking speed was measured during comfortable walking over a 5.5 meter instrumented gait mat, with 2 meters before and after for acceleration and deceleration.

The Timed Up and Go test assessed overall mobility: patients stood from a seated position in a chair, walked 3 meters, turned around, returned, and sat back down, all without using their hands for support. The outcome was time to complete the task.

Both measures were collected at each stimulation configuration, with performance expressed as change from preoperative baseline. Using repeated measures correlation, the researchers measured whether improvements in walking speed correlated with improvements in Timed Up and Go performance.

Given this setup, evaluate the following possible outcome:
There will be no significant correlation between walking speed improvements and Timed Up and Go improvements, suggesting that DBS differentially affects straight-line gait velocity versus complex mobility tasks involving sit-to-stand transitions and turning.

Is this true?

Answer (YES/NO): NO